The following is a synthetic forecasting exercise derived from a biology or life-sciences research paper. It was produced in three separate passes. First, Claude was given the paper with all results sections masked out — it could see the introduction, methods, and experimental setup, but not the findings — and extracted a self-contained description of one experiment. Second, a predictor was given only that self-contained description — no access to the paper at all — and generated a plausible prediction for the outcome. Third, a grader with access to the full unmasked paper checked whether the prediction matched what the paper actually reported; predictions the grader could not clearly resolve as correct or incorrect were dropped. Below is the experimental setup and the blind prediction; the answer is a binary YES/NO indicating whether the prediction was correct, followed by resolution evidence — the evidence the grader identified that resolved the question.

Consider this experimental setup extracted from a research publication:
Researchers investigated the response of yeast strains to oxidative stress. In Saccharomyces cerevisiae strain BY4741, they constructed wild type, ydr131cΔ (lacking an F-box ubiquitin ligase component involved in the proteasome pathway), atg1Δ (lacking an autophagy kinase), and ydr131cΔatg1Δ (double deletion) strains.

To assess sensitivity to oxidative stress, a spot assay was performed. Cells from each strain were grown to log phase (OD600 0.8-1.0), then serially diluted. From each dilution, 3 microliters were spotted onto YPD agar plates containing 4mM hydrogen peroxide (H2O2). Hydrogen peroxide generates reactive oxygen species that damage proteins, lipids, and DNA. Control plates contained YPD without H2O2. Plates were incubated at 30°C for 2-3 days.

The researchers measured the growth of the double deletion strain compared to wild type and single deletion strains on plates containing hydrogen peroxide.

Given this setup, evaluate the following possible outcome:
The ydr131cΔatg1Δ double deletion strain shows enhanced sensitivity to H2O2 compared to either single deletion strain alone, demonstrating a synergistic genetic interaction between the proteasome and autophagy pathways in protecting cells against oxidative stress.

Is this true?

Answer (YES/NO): YES